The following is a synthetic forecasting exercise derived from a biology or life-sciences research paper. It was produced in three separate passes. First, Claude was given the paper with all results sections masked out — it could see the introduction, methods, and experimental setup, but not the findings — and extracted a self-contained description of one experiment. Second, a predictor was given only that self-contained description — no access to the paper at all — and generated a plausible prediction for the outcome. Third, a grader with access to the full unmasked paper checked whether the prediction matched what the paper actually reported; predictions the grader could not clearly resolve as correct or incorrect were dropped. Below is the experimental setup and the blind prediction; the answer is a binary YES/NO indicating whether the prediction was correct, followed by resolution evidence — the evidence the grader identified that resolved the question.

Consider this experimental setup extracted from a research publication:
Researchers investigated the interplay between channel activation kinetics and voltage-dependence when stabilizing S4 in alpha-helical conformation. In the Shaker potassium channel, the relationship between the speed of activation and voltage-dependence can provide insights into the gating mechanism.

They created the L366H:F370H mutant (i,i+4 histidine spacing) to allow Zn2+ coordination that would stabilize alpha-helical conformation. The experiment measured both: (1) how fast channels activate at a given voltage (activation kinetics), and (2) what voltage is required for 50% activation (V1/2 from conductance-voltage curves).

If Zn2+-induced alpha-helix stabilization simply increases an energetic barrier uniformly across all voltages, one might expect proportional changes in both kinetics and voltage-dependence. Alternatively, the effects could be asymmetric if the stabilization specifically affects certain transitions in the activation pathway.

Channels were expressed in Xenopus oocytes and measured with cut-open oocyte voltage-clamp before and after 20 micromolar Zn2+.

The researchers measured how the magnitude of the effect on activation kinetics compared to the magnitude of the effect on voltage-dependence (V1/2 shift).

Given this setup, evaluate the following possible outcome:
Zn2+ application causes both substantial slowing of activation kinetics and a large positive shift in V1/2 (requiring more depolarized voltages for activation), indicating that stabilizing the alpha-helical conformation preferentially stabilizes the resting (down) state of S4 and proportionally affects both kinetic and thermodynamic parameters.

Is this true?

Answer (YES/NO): NO